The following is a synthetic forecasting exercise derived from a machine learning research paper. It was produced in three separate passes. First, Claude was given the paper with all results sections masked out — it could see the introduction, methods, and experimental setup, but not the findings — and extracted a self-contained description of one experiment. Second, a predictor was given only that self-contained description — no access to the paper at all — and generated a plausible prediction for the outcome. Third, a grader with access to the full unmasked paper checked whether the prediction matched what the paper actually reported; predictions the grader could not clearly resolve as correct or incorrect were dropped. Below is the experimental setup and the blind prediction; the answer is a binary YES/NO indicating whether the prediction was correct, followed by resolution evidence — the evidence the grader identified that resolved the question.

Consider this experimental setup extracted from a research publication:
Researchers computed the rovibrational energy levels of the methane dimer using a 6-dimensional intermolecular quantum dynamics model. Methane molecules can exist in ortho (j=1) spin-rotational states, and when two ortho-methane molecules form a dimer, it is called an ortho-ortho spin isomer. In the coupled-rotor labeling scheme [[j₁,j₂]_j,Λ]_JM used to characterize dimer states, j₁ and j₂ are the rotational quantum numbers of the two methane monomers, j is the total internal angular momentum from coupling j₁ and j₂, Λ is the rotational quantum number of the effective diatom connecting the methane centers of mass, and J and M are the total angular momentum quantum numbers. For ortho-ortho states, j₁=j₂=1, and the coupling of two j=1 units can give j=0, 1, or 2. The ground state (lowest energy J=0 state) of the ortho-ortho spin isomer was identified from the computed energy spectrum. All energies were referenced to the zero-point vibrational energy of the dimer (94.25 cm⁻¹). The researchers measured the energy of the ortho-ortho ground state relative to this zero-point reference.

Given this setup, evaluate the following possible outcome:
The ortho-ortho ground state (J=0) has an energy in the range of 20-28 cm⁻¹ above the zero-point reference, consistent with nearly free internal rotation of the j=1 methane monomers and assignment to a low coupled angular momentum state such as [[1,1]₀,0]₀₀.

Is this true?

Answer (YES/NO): NO